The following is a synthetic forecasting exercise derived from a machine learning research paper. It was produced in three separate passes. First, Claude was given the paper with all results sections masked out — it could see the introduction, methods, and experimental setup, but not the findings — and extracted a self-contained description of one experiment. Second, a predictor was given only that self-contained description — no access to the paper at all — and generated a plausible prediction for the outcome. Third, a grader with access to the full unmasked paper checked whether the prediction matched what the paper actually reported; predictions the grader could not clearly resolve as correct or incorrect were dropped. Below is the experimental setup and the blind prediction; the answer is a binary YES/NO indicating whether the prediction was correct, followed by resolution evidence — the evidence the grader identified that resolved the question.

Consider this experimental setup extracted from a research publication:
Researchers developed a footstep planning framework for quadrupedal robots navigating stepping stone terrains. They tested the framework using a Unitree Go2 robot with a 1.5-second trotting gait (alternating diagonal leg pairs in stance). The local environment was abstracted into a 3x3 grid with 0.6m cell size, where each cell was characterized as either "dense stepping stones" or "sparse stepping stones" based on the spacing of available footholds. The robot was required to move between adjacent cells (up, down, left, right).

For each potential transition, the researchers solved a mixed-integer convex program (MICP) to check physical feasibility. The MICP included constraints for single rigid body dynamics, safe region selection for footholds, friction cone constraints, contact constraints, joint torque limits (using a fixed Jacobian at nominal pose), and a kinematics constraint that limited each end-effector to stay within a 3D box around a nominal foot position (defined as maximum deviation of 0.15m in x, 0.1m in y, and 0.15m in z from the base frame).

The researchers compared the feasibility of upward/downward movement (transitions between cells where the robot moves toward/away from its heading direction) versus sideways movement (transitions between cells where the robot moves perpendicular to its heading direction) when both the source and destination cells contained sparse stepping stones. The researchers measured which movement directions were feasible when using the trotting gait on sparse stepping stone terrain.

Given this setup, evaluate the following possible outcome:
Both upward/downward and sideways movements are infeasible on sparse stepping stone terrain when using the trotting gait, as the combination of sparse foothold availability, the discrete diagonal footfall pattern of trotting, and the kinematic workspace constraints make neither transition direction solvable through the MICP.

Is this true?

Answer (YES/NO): NO